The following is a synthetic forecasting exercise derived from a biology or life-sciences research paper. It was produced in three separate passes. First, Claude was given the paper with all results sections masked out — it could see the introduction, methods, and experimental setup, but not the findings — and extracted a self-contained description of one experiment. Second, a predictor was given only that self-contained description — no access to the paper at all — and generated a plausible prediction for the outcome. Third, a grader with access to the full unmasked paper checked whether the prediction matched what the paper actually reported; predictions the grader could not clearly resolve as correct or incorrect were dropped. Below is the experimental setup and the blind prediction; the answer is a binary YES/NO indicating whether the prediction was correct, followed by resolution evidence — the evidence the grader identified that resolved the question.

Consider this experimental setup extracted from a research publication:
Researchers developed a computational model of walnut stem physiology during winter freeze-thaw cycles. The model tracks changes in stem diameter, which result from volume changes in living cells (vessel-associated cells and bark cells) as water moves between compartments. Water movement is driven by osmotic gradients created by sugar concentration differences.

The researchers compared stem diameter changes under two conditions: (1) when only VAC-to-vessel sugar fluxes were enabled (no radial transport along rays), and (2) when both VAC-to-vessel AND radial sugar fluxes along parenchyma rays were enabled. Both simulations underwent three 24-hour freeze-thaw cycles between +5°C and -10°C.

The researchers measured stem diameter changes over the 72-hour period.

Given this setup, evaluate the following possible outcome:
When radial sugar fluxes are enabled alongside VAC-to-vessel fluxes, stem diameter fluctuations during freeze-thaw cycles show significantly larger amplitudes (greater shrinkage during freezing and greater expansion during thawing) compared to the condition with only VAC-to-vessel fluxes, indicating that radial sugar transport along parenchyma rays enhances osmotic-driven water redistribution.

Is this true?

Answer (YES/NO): NO